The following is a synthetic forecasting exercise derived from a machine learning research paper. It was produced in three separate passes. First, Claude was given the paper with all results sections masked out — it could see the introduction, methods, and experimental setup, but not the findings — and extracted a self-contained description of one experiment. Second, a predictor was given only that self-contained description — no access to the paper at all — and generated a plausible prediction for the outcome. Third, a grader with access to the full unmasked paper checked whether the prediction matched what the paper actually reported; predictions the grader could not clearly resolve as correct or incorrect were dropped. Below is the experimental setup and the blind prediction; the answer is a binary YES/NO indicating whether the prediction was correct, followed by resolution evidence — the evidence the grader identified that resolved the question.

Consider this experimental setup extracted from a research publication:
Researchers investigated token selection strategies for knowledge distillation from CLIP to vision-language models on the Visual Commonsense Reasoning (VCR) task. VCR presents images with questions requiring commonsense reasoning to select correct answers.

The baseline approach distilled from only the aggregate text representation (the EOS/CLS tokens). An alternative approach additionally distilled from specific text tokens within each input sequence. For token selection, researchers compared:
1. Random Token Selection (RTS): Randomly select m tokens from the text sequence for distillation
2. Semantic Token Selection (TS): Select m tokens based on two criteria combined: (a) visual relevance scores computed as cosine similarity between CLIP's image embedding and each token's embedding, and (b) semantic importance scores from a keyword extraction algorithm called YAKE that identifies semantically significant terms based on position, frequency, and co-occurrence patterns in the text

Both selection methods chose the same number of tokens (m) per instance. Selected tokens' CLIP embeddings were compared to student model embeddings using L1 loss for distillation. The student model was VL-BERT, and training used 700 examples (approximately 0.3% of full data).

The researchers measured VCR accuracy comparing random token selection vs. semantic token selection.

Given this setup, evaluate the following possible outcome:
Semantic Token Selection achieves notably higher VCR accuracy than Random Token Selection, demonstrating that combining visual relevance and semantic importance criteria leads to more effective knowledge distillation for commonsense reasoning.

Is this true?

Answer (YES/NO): YES